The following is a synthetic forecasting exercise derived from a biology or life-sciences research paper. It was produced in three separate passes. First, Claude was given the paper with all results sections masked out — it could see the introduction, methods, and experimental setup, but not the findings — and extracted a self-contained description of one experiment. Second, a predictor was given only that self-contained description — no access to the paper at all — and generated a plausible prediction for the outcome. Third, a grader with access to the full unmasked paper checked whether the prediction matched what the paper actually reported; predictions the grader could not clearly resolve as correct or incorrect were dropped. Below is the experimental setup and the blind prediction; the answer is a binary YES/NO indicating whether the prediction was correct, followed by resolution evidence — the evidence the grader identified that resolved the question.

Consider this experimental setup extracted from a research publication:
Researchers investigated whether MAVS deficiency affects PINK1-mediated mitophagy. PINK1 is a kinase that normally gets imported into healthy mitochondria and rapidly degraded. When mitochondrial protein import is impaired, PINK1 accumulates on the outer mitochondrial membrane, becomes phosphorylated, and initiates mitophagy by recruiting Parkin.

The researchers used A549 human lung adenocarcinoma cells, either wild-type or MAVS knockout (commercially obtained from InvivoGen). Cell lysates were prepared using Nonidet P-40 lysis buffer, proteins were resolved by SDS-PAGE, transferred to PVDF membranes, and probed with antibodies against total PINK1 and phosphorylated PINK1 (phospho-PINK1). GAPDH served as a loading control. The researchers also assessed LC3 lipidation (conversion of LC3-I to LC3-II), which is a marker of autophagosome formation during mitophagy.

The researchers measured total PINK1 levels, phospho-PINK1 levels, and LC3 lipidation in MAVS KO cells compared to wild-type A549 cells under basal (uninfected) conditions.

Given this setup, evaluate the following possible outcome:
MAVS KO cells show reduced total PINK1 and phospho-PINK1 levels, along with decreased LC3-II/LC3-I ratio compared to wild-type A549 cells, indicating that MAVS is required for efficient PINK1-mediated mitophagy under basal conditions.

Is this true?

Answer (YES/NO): NO